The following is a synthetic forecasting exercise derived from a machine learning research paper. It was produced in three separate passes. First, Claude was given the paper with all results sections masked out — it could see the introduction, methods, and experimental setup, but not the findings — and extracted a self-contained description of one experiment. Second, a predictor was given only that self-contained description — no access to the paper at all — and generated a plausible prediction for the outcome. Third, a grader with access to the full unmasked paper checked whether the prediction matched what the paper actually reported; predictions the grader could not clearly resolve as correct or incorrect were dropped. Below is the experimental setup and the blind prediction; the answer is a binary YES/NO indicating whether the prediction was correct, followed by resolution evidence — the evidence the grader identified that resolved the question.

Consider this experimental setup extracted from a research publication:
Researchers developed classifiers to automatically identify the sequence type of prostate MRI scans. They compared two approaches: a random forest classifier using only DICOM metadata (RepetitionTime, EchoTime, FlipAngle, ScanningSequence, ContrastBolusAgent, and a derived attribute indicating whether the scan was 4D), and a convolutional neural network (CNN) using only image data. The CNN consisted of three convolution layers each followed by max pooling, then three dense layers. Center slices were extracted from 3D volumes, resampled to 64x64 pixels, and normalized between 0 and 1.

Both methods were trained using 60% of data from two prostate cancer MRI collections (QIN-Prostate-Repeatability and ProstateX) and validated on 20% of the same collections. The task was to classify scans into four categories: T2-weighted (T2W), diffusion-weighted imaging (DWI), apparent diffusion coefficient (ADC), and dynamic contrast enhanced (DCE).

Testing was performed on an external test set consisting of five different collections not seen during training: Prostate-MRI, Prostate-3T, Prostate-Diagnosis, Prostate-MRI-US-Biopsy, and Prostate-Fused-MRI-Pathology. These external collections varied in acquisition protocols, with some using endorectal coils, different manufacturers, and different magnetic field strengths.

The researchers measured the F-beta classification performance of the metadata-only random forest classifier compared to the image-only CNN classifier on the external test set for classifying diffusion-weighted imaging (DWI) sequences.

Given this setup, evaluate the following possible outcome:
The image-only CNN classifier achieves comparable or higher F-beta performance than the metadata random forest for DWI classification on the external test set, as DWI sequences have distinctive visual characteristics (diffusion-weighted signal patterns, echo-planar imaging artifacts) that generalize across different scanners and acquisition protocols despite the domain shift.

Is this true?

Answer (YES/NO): YES